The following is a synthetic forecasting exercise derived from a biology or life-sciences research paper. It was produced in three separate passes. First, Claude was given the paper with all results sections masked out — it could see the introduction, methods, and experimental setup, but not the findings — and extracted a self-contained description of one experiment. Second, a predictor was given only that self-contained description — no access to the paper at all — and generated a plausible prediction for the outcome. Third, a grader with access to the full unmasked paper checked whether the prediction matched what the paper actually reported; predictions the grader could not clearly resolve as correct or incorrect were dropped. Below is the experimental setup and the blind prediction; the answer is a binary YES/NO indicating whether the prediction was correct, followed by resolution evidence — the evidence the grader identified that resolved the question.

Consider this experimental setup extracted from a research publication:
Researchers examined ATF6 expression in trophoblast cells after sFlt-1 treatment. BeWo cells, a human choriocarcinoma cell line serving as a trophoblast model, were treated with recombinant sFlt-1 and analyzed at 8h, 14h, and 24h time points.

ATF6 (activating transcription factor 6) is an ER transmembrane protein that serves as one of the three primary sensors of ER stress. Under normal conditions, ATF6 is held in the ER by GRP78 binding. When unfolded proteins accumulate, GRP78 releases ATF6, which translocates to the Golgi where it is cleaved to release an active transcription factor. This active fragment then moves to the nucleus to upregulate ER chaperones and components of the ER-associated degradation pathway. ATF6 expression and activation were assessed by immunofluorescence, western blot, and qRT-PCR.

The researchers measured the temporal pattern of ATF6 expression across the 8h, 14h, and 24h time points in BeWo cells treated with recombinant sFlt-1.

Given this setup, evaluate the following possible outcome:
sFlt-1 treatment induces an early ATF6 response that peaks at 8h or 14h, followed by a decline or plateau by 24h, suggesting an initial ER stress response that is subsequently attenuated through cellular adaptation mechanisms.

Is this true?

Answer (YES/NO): NO